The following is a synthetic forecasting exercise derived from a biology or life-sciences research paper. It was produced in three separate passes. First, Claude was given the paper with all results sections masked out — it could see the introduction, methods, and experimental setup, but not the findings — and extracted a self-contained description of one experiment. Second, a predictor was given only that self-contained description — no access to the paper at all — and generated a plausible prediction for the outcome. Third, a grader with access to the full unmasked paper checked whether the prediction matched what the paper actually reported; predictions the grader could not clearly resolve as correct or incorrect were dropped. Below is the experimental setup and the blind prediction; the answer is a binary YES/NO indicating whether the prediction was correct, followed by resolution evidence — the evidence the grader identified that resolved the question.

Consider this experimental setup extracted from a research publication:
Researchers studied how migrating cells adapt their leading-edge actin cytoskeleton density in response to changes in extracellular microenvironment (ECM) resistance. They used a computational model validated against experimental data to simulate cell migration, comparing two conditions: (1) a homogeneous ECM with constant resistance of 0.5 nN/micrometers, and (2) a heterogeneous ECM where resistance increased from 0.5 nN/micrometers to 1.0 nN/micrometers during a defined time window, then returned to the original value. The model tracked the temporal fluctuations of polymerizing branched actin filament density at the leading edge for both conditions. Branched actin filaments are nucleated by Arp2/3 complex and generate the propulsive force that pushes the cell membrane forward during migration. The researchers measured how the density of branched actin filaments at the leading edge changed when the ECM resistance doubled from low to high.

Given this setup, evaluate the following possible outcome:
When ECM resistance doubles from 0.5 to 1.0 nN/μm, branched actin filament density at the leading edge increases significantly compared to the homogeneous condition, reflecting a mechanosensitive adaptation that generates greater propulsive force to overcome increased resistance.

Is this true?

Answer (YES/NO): YES